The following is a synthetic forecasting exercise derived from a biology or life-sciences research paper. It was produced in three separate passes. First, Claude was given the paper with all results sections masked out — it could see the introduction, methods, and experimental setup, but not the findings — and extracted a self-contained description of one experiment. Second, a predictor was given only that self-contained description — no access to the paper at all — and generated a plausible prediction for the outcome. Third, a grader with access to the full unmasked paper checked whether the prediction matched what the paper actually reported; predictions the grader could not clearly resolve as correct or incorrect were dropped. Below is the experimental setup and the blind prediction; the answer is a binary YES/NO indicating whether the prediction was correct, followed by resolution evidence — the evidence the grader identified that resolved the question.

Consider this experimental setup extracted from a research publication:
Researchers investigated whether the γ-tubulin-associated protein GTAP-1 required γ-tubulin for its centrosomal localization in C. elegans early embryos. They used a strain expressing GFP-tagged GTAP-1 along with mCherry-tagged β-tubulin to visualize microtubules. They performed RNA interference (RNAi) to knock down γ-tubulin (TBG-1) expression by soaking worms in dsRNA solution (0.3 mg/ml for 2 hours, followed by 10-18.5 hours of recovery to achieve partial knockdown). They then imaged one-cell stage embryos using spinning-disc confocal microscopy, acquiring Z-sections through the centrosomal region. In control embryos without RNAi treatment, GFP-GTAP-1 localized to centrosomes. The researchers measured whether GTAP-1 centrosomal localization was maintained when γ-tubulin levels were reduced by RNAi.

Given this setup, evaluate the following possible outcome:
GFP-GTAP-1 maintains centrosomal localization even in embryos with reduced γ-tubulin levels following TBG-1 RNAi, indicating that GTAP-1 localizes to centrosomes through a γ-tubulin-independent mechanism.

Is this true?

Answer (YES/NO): NO